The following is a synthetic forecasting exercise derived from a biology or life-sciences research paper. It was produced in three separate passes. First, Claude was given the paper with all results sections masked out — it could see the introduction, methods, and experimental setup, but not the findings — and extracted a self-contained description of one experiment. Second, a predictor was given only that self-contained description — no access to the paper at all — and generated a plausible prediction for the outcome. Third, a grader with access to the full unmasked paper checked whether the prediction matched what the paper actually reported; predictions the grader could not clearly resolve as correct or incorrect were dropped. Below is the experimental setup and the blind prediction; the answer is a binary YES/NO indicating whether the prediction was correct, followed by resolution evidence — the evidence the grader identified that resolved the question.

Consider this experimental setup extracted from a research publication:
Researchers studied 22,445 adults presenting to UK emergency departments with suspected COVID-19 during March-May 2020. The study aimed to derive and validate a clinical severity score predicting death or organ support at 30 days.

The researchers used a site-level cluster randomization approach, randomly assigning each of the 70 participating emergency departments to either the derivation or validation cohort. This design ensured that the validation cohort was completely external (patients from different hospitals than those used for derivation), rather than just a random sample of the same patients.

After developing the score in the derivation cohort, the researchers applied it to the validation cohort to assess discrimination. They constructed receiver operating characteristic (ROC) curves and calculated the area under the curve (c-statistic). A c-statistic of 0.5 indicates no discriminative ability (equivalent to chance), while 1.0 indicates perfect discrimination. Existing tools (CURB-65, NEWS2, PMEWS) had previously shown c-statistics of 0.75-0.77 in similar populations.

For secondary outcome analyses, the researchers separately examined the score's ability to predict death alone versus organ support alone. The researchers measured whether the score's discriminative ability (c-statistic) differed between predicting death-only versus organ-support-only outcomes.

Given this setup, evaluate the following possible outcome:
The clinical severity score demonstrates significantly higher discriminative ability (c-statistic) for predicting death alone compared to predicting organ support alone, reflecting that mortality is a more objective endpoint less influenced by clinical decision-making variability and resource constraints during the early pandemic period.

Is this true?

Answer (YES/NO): YES